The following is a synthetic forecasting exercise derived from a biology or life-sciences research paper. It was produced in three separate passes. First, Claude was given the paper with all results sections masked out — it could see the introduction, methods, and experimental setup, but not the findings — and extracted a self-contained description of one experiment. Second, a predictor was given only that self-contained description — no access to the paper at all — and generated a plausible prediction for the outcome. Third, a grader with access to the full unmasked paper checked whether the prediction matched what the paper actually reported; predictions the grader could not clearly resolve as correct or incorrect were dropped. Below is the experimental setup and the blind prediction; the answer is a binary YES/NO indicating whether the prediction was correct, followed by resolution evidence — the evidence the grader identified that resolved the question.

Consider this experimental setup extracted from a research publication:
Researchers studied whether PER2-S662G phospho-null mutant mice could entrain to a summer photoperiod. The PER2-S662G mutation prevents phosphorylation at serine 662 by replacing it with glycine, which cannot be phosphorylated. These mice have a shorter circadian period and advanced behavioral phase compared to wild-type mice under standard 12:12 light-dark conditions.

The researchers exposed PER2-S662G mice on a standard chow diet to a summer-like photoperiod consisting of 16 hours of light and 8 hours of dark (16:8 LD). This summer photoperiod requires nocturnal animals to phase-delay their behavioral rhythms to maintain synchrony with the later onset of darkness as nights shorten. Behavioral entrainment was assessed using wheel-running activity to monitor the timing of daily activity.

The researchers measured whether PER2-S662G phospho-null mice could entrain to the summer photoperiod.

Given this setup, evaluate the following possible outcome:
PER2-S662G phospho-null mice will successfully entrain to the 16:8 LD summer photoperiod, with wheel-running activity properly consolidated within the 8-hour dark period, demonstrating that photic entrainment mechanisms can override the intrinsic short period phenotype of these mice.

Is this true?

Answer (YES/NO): NO